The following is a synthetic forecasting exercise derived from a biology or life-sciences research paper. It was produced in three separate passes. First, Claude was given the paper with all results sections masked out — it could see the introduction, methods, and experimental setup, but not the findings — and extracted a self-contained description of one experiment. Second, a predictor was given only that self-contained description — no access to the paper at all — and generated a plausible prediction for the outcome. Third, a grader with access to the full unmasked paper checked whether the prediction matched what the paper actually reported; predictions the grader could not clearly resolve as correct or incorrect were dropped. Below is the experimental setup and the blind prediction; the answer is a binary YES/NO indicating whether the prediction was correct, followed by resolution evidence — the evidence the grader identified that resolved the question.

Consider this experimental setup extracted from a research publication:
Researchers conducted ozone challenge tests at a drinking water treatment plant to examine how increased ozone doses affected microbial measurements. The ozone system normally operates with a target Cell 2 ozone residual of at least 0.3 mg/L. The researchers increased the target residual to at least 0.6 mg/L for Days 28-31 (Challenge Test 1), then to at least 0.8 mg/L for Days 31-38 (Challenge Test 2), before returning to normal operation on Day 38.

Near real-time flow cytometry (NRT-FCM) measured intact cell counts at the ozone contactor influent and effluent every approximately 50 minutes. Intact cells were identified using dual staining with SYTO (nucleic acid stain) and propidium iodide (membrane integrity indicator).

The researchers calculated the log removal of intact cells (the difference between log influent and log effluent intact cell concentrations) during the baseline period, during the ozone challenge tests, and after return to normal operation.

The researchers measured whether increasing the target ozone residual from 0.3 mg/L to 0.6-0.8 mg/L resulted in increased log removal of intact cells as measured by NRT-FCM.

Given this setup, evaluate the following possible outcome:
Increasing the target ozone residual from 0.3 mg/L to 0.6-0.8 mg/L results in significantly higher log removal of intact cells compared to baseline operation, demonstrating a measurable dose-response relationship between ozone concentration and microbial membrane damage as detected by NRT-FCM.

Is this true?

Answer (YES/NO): NO